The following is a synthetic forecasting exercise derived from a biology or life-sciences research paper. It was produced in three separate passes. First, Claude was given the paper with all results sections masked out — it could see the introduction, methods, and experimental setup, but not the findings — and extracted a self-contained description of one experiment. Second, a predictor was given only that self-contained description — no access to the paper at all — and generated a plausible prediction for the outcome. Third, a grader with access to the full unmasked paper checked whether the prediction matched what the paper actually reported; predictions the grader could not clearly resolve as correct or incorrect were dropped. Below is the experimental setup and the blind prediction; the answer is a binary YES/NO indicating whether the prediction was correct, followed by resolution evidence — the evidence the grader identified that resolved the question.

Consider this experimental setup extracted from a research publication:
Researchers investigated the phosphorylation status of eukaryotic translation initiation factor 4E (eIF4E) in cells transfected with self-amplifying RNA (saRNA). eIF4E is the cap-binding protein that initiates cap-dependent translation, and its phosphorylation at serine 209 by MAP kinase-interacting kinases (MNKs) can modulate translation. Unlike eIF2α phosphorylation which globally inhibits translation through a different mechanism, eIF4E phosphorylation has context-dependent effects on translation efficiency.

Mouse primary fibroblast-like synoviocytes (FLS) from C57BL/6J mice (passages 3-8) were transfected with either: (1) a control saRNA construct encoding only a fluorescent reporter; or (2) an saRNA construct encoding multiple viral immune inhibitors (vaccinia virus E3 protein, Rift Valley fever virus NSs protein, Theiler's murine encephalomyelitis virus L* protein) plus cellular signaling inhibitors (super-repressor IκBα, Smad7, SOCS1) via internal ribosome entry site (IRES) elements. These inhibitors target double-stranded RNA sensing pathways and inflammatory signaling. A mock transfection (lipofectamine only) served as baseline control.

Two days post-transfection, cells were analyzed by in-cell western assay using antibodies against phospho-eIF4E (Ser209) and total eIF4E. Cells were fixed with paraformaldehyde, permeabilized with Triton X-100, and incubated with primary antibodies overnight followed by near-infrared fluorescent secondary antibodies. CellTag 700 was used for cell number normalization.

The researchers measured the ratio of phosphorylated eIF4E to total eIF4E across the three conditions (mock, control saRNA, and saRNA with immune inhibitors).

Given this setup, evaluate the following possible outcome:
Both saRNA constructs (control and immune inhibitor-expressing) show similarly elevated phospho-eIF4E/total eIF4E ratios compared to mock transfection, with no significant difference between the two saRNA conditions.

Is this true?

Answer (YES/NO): NO